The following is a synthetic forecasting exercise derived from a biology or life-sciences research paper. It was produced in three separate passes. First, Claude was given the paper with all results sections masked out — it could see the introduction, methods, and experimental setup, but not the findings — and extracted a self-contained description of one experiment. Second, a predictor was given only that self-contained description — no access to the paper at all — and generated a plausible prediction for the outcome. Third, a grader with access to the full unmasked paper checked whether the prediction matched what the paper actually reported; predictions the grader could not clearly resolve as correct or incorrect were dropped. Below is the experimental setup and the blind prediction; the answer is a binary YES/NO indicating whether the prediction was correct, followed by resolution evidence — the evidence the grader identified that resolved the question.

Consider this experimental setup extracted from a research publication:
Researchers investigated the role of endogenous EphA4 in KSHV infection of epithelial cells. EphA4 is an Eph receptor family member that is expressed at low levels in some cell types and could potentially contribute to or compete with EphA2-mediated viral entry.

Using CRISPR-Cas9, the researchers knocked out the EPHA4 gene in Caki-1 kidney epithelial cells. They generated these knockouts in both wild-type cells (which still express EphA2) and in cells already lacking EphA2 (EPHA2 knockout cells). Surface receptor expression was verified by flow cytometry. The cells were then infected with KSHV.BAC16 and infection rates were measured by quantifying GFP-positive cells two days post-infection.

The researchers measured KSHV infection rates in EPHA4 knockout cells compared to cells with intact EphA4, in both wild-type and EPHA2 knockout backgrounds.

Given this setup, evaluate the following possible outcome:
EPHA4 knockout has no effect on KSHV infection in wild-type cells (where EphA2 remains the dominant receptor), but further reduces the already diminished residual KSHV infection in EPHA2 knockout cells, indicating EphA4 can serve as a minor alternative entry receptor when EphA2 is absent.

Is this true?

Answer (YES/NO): NO